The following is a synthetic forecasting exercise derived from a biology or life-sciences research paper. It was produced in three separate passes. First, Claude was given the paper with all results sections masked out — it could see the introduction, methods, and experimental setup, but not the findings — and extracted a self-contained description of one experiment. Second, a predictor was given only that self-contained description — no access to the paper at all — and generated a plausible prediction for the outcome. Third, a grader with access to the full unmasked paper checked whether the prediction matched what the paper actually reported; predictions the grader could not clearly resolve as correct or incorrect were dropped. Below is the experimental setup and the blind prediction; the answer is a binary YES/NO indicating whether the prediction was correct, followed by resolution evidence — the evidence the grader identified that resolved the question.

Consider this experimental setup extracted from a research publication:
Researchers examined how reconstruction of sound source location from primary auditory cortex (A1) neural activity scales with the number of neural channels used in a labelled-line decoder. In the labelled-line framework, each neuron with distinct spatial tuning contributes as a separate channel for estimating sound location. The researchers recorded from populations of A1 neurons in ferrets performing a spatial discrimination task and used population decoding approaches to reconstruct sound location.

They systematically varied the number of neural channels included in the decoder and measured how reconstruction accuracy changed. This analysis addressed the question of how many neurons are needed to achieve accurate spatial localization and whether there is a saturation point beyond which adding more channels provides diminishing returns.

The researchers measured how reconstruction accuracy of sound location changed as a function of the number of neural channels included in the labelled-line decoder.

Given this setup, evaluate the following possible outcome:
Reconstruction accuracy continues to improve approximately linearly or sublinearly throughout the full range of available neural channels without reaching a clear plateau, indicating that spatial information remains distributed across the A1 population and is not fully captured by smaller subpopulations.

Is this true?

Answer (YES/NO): NO